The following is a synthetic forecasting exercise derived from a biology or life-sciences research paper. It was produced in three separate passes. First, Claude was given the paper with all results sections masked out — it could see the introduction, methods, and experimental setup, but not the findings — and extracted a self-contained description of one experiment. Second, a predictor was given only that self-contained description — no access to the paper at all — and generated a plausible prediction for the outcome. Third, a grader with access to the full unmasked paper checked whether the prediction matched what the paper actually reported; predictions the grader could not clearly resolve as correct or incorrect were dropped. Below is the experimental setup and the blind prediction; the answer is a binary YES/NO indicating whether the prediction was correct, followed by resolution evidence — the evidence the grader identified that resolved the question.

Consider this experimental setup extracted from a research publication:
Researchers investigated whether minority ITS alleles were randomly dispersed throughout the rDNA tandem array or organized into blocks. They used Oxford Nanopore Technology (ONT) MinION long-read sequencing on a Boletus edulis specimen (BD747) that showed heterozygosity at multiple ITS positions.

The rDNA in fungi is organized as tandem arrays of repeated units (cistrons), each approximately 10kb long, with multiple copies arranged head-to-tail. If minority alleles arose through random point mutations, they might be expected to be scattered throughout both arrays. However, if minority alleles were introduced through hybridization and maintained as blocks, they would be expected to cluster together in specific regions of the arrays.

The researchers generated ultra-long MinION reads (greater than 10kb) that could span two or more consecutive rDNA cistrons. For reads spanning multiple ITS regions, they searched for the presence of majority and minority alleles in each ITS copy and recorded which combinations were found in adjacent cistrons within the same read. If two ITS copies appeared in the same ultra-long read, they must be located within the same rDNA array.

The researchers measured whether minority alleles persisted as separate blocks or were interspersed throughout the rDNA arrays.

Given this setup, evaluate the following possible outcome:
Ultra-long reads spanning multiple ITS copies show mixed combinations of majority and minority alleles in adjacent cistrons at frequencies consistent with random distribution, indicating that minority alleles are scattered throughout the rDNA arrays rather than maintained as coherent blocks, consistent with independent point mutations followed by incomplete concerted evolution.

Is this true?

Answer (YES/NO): NO